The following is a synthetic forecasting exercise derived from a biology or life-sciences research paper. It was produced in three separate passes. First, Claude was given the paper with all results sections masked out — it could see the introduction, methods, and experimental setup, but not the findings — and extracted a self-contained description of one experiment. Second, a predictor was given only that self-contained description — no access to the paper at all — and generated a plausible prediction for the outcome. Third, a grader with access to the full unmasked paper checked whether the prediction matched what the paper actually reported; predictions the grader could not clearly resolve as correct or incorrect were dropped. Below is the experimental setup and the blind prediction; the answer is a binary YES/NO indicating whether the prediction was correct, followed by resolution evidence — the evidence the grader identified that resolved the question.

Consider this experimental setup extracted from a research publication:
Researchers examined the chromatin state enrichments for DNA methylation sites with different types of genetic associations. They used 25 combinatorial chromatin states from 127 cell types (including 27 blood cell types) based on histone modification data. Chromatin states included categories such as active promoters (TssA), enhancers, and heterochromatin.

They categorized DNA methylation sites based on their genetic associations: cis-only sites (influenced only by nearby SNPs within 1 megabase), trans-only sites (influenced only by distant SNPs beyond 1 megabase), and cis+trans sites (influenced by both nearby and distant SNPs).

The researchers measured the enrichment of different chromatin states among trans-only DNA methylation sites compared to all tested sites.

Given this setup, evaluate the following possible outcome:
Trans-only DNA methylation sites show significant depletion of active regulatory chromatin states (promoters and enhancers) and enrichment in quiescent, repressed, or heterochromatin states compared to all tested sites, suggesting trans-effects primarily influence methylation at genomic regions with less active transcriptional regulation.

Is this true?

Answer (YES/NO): NO